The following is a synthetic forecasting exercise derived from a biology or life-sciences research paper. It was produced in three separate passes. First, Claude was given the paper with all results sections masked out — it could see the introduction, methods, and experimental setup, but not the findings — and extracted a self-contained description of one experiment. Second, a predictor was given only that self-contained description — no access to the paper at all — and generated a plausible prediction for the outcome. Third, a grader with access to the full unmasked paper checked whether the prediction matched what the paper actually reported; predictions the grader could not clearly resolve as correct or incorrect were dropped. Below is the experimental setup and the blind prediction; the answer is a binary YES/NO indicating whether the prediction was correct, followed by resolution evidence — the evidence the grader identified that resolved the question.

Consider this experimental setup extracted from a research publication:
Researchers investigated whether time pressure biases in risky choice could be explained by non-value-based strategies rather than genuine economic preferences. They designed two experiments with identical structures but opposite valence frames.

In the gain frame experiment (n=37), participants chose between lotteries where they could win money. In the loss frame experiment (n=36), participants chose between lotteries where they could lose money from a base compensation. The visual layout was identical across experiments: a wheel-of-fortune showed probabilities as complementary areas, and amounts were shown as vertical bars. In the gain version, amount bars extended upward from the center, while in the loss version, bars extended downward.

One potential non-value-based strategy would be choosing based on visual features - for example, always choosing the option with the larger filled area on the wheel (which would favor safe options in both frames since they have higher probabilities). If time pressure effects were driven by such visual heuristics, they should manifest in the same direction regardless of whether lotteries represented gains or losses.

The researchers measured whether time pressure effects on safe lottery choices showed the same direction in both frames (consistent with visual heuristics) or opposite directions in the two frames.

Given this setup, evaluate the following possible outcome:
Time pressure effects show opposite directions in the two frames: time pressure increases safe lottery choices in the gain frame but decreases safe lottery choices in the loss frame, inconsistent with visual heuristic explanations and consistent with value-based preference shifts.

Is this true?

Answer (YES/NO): YES